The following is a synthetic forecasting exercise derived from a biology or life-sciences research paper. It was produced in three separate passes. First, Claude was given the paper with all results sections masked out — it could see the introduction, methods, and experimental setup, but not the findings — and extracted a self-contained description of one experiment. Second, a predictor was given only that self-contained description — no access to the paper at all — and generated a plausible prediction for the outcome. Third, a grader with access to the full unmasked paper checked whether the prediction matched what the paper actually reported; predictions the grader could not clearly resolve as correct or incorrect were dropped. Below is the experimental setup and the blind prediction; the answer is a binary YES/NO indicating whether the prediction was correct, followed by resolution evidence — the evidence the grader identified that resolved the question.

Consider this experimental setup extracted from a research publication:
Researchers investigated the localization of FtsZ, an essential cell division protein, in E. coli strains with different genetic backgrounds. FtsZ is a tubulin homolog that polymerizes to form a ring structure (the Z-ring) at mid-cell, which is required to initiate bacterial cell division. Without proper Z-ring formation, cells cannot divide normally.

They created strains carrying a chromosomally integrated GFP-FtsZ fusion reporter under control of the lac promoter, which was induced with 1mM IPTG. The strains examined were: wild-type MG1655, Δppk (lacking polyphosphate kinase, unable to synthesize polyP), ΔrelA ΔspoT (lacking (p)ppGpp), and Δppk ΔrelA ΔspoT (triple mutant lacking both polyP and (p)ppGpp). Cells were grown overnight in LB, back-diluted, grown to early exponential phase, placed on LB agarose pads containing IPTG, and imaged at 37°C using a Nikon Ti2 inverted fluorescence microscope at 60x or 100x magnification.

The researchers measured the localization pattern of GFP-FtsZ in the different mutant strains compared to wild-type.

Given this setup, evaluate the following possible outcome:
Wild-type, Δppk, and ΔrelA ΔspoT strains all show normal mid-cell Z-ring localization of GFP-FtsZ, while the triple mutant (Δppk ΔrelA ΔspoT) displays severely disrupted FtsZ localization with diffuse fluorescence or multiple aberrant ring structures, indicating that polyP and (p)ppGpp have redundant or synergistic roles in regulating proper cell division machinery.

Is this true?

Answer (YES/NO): YES